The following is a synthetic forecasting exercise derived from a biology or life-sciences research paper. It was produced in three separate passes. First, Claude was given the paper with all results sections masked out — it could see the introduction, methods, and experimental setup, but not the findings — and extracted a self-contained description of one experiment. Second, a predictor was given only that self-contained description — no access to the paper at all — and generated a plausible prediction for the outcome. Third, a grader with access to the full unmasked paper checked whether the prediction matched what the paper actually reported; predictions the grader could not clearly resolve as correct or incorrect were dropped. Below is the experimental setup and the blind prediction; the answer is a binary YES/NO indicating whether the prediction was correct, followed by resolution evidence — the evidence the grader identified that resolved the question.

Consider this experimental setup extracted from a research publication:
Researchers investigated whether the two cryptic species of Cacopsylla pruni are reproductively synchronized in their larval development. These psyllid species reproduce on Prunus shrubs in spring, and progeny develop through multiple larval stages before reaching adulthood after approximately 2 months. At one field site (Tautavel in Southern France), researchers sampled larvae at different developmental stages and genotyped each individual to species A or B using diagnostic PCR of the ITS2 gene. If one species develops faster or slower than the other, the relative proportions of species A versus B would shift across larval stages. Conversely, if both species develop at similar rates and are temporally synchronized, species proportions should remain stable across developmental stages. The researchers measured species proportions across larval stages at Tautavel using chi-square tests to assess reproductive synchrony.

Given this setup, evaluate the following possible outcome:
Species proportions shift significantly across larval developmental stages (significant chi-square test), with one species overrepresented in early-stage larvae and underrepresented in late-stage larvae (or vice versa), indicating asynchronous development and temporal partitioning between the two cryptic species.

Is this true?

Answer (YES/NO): NO